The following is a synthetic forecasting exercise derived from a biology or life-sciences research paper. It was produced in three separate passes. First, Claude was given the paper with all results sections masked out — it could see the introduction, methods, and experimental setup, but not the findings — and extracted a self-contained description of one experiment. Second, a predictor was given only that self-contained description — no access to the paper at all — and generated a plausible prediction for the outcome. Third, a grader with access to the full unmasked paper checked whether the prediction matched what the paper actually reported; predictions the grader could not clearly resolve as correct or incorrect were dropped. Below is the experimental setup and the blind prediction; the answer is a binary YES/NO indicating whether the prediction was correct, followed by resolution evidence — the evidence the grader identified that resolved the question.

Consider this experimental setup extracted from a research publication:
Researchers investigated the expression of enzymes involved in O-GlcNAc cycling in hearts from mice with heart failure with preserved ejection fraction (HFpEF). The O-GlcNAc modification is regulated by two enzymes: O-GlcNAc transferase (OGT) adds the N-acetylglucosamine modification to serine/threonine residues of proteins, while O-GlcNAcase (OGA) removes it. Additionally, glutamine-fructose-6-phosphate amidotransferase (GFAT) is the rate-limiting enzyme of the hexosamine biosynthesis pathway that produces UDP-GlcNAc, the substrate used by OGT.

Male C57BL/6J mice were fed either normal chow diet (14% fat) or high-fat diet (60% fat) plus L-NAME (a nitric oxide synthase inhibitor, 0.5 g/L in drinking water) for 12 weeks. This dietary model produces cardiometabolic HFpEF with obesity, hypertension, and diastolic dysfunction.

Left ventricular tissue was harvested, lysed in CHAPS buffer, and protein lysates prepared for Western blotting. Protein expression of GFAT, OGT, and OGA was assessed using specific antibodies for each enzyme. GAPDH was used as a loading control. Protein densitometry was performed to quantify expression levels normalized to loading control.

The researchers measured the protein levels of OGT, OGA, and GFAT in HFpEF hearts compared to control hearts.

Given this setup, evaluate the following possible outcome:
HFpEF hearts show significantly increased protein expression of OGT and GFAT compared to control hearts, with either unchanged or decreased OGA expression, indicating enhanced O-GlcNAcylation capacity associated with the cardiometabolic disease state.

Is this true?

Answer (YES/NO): NO